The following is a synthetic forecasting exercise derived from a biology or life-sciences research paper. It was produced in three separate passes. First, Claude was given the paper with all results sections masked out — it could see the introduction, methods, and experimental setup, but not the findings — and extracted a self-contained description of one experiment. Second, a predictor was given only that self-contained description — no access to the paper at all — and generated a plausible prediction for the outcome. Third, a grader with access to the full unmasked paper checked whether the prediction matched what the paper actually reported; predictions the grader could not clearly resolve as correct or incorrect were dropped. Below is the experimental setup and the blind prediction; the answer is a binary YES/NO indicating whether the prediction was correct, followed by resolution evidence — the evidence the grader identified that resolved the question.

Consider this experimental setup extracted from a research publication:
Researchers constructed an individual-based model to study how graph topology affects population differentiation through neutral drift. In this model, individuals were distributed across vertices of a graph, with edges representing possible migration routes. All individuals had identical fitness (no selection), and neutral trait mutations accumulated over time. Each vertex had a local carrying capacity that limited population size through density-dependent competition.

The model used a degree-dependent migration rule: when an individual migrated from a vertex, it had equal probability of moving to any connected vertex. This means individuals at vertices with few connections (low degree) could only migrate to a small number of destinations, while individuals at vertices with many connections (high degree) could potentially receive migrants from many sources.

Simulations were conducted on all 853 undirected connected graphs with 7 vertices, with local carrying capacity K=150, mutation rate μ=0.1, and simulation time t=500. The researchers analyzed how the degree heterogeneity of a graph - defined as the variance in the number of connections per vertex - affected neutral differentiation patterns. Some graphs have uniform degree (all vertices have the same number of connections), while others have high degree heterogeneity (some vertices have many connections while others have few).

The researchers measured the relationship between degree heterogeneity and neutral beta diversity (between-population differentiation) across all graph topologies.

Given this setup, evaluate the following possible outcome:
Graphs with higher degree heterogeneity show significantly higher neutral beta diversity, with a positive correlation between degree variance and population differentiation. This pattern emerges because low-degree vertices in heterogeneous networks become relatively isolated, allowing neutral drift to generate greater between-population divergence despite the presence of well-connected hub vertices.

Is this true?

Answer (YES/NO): NO